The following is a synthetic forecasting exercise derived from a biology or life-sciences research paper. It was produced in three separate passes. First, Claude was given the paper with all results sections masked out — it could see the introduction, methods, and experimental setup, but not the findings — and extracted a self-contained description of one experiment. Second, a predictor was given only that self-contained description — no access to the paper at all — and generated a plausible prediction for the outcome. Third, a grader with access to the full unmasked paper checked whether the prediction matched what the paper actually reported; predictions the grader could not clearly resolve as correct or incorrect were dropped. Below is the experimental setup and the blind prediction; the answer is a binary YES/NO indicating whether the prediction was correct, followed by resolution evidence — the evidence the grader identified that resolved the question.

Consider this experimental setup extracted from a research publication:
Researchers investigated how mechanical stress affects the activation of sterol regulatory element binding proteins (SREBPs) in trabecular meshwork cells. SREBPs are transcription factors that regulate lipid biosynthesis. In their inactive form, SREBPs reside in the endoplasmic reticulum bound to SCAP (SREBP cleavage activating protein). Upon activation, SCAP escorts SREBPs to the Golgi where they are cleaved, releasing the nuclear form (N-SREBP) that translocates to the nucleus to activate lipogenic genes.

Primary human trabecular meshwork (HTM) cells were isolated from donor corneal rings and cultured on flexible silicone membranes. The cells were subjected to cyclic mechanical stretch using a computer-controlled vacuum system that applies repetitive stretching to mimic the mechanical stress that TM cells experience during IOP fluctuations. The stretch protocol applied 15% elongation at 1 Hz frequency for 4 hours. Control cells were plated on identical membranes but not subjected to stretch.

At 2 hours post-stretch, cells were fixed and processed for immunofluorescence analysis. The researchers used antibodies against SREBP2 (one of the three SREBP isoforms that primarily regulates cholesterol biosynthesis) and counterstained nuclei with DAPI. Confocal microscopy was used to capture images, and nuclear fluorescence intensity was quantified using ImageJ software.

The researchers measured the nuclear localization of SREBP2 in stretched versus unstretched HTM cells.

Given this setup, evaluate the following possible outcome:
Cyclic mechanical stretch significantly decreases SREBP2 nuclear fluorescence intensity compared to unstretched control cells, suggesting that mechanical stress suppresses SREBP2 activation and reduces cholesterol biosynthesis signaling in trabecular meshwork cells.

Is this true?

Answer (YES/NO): NO